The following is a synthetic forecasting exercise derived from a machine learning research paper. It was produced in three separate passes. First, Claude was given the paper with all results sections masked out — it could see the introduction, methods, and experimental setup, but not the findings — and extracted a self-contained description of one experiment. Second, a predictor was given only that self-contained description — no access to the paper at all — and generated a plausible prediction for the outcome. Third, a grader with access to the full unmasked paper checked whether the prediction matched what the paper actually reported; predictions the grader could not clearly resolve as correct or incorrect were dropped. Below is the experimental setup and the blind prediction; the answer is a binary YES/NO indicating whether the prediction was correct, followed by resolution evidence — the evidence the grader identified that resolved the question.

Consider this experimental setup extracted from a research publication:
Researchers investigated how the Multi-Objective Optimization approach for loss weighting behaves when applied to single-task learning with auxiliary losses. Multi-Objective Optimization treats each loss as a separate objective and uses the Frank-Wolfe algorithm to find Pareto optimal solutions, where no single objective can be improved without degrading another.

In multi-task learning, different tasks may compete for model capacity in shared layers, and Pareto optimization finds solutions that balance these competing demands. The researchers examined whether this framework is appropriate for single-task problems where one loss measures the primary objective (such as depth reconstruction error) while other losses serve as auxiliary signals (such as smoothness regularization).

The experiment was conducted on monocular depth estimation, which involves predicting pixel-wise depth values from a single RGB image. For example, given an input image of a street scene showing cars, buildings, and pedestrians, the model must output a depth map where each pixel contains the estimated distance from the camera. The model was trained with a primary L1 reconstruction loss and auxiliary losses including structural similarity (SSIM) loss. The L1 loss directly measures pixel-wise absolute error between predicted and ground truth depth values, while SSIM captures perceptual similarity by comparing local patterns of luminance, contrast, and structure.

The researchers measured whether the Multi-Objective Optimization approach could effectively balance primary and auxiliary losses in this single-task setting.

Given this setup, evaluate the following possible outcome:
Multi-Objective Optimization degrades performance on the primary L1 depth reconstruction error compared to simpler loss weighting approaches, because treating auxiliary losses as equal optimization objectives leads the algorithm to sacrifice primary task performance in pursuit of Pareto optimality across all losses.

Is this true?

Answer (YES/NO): YES